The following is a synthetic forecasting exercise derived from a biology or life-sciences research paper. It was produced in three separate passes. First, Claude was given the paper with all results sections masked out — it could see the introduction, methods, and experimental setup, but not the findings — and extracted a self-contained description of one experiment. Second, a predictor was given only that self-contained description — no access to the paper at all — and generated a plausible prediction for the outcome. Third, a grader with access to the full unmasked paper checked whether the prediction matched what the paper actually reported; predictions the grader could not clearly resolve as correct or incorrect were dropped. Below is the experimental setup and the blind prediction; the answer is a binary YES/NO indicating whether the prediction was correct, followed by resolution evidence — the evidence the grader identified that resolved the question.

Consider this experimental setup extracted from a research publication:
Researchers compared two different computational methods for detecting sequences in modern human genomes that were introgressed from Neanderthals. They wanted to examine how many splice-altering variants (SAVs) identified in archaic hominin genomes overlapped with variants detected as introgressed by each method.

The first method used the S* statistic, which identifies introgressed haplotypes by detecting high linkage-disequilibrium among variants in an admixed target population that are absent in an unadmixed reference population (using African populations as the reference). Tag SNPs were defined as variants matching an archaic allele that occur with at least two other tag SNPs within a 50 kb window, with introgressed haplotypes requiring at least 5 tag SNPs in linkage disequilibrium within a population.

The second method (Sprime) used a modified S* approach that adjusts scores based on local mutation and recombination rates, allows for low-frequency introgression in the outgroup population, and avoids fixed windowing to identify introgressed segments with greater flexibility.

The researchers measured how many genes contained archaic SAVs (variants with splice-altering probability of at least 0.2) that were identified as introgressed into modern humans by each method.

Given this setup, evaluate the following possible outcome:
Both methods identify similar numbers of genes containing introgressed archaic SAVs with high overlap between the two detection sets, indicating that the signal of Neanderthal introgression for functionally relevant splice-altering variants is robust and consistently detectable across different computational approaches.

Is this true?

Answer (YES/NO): NO